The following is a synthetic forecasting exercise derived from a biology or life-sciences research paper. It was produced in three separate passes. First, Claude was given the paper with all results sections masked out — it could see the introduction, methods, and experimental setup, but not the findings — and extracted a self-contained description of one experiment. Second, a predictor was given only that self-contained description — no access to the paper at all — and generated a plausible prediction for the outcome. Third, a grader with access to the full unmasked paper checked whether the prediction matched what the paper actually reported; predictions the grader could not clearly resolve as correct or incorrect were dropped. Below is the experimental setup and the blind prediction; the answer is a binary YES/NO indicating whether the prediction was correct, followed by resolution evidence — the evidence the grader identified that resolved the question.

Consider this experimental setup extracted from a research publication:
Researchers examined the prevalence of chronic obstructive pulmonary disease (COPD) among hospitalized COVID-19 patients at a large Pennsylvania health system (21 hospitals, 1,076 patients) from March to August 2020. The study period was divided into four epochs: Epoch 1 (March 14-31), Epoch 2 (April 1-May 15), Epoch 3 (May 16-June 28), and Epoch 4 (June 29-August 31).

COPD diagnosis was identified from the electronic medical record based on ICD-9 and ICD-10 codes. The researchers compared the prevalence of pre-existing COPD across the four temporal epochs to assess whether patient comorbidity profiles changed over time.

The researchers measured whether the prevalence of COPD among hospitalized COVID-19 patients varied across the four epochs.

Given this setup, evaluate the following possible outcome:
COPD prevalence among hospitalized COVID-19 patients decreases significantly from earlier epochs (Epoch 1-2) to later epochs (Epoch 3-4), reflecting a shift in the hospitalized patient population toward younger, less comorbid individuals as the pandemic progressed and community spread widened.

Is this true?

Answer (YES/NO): NO